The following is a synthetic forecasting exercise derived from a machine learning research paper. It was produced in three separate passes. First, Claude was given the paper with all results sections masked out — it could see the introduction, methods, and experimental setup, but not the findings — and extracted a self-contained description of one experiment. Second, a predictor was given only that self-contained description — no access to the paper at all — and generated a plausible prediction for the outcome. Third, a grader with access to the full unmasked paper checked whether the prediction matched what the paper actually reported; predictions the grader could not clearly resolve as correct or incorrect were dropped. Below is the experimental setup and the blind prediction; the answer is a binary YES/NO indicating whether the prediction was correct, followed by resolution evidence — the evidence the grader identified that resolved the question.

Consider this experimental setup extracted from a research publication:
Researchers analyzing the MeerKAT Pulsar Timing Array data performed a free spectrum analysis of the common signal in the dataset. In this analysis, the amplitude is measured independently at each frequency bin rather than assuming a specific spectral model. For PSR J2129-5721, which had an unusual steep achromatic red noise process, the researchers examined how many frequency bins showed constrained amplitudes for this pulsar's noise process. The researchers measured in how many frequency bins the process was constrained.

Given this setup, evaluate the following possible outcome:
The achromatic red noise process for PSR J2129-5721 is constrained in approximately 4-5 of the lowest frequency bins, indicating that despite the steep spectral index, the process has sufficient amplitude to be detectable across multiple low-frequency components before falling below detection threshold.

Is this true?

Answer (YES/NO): NO